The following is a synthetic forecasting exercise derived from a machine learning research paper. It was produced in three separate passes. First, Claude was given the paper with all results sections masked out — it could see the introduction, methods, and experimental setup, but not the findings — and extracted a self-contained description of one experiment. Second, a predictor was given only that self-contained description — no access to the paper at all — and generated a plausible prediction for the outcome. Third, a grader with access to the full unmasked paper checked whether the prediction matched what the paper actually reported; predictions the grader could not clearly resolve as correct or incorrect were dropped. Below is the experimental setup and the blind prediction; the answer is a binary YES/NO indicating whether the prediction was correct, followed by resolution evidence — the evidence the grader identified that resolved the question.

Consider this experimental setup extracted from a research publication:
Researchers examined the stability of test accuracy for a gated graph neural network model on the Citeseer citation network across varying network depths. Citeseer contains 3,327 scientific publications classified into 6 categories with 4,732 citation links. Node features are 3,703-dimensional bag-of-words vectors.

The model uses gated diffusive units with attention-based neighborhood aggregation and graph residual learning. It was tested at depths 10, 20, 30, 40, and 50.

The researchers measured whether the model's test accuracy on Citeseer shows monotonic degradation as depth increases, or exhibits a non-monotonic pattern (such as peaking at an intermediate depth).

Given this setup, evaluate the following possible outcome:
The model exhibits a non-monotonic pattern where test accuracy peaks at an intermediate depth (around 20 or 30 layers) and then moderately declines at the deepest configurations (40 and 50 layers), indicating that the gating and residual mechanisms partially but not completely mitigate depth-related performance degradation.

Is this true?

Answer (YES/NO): YES